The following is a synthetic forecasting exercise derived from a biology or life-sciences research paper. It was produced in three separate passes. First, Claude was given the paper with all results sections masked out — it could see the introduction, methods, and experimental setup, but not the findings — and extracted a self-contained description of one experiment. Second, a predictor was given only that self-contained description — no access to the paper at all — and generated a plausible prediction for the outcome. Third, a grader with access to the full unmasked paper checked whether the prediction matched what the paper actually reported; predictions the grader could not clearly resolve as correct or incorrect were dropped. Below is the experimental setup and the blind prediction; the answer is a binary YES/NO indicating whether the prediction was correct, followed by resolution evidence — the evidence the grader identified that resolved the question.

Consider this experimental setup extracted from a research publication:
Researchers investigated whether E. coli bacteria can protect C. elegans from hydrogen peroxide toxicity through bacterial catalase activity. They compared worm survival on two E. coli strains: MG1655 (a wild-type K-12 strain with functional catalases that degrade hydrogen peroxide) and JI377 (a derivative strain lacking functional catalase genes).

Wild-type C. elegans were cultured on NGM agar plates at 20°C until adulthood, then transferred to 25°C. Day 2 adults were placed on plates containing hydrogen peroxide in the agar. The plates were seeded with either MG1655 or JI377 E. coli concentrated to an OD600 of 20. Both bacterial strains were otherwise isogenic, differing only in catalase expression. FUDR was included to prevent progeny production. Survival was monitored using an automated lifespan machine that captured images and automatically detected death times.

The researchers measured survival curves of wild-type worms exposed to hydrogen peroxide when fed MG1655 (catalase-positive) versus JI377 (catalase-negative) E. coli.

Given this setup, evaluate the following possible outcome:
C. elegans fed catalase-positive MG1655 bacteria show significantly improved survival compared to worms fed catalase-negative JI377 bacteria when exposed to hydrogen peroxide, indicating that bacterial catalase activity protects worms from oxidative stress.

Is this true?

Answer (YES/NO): YES